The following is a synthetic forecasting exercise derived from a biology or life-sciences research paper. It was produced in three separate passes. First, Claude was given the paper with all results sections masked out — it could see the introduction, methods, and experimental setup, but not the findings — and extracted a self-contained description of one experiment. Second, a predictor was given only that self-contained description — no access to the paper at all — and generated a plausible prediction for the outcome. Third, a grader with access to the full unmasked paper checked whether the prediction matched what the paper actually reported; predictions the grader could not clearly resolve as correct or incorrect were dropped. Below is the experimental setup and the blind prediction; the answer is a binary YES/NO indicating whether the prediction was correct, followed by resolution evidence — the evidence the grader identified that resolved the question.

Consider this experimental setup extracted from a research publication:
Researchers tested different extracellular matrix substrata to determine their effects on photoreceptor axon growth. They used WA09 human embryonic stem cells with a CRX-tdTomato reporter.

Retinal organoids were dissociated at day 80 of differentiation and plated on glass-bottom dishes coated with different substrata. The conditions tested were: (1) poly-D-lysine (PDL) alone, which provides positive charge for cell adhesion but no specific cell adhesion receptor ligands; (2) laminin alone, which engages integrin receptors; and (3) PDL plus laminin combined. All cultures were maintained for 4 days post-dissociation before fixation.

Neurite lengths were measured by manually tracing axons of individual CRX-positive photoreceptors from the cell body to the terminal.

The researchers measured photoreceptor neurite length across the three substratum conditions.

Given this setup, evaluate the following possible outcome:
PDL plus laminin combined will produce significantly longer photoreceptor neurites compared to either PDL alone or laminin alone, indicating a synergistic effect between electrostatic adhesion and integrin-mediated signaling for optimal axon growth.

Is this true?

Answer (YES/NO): NO